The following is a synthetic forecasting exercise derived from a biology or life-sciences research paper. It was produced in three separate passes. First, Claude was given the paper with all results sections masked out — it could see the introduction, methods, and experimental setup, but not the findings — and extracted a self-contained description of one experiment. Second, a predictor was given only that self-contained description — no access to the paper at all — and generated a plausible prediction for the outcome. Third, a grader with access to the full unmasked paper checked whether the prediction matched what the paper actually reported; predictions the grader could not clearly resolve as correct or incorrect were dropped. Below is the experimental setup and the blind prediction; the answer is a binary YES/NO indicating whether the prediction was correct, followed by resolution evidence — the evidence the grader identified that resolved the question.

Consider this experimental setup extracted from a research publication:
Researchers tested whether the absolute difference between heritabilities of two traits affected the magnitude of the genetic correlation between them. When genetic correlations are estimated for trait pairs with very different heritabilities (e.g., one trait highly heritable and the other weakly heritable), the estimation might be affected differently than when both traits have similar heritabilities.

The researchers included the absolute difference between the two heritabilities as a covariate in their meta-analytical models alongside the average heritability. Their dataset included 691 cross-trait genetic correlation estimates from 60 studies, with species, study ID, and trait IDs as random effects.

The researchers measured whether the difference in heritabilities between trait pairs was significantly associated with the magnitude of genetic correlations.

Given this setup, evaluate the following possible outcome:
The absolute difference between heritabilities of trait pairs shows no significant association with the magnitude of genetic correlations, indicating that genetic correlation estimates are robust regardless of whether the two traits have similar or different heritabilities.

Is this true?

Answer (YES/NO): NO